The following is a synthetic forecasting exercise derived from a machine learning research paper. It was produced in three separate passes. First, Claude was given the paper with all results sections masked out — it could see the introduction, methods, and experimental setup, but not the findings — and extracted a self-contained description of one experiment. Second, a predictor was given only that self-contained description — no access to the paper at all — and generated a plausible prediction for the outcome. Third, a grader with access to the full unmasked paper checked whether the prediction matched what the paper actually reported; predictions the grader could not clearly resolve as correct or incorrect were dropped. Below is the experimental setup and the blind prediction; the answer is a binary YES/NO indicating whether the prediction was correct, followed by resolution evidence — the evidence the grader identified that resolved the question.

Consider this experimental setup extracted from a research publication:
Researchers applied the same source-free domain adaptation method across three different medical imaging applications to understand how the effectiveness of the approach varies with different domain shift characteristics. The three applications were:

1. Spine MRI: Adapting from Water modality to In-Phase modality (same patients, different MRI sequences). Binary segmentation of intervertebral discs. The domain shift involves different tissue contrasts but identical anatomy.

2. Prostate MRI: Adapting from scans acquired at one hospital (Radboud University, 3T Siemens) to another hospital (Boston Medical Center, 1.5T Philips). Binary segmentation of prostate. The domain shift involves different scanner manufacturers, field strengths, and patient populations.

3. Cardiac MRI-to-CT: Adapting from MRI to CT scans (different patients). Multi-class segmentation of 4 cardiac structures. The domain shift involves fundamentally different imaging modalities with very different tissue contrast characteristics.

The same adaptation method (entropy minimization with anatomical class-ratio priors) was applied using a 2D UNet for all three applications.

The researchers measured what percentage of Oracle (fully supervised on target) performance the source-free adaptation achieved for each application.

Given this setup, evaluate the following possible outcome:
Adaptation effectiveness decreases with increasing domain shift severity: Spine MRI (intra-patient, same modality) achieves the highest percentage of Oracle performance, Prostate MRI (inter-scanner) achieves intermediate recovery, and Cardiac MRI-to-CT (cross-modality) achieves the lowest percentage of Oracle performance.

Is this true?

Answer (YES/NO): NO